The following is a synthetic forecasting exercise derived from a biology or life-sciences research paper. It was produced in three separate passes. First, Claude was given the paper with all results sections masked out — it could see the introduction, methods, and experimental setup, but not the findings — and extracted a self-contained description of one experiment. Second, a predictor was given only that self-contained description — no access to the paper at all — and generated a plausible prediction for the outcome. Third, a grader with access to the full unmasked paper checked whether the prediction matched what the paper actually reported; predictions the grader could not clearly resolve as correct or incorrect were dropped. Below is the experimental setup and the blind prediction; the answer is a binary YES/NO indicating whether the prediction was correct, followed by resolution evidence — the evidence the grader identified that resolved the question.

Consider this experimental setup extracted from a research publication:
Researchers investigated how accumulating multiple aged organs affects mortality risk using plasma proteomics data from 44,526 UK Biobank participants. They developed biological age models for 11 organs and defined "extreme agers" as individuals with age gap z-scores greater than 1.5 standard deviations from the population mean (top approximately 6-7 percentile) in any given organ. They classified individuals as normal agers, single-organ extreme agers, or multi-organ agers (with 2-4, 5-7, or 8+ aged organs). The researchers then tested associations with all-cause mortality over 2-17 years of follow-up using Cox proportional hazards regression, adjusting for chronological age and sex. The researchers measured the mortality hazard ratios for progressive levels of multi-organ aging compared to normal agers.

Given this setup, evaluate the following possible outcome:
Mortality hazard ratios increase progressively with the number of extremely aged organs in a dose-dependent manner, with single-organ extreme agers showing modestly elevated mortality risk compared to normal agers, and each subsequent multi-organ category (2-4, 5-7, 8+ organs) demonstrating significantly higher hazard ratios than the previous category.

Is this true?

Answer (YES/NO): YES